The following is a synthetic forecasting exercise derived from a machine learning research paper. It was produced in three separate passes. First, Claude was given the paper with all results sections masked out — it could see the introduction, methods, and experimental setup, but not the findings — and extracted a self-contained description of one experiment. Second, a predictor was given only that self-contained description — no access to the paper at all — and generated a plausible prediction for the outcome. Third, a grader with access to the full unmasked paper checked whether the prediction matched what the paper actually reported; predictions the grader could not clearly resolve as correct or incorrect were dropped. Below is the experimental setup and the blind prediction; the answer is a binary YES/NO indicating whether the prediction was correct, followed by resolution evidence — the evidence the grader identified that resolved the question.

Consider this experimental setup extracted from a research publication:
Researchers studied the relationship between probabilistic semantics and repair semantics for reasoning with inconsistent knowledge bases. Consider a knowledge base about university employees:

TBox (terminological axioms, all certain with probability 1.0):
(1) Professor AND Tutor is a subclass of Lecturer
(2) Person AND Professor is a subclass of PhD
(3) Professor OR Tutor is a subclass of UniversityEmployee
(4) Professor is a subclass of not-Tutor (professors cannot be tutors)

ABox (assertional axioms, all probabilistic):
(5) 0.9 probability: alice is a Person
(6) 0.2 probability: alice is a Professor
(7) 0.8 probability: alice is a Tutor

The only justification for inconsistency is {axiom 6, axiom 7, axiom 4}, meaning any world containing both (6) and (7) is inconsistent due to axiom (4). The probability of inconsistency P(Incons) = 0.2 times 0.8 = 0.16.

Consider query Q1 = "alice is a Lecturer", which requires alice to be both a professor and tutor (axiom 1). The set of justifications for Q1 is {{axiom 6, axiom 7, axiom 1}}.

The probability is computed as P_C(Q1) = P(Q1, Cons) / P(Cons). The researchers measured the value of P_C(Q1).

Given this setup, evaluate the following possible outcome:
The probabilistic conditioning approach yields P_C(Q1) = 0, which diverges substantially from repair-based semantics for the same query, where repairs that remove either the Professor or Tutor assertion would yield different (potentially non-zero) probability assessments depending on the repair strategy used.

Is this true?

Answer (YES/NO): NO